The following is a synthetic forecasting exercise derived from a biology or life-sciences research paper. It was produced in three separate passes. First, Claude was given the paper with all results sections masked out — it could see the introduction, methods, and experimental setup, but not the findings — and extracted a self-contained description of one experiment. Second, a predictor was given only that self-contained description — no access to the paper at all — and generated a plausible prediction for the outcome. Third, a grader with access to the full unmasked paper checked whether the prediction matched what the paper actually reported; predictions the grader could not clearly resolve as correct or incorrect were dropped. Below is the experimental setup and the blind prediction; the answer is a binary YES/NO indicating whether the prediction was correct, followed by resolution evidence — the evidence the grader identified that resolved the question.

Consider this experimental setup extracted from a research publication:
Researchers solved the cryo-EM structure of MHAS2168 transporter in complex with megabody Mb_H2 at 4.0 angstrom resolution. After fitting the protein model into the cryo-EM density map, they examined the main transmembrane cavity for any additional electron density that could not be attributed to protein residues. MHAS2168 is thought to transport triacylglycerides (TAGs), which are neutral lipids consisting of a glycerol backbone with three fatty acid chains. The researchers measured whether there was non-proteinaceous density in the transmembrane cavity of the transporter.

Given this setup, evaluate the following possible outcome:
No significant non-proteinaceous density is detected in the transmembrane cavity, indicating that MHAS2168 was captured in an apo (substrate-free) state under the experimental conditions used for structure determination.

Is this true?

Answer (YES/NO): NO